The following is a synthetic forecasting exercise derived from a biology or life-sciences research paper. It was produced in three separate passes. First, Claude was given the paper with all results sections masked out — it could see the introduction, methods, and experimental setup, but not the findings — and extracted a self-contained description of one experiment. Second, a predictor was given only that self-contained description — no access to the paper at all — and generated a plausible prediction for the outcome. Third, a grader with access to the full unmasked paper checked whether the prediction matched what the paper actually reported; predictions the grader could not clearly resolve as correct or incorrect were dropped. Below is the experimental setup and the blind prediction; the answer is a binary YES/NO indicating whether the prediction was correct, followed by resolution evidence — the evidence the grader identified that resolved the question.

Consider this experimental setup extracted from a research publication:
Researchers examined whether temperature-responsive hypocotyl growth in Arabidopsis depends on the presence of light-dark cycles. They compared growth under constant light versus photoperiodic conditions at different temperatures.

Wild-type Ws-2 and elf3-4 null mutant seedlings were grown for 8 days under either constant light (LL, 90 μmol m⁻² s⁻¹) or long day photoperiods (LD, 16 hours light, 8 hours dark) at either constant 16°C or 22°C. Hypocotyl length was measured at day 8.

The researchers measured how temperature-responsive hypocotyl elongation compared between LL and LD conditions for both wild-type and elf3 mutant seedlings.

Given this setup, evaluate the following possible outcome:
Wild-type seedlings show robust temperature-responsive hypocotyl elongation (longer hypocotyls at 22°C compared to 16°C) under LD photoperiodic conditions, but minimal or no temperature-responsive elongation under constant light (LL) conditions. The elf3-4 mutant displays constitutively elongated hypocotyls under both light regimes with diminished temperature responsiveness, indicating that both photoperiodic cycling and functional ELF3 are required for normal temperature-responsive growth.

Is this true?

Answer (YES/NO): NO